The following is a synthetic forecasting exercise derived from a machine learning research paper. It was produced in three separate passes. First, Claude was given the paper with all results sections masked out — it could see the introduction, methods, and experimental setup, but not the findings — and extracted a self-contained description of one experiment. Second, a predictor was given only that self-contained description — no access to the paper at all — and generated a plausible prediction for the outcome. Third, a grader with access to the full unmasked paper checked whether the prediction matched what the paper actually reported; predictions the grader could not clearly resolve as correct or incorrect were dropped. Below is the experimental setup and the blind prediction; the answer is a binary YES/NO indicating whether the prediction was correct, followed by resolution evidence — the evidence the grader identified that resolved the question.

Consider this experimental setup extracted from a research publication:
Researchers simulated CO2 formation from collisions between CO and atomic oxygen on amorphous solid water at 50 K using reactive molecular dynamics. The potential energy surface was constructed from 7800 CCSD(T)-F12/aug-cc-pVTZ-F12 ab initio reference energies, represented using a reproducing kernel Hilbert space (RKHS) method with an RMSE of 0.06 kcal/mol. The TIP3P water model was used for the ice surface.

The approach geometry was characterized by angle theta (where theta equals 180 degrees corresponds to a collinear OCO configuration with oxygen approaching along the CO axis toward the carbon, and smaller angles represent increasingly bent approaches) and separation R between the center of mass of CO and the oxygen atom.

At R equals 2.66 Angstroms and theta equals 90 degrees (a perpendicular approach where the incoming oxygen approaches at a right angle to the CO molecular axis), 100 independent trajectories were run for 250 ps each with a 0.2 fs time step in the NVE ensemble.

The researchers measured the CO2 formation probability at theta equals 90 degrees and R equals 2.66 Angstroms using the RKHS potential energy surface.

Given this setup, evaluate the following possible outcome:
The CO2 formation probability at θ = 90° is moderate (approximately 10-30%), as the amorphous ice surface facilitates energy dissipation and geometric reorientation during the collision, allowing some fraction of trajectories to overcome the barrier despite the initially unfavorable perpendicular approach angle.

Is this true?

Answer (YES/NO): NO